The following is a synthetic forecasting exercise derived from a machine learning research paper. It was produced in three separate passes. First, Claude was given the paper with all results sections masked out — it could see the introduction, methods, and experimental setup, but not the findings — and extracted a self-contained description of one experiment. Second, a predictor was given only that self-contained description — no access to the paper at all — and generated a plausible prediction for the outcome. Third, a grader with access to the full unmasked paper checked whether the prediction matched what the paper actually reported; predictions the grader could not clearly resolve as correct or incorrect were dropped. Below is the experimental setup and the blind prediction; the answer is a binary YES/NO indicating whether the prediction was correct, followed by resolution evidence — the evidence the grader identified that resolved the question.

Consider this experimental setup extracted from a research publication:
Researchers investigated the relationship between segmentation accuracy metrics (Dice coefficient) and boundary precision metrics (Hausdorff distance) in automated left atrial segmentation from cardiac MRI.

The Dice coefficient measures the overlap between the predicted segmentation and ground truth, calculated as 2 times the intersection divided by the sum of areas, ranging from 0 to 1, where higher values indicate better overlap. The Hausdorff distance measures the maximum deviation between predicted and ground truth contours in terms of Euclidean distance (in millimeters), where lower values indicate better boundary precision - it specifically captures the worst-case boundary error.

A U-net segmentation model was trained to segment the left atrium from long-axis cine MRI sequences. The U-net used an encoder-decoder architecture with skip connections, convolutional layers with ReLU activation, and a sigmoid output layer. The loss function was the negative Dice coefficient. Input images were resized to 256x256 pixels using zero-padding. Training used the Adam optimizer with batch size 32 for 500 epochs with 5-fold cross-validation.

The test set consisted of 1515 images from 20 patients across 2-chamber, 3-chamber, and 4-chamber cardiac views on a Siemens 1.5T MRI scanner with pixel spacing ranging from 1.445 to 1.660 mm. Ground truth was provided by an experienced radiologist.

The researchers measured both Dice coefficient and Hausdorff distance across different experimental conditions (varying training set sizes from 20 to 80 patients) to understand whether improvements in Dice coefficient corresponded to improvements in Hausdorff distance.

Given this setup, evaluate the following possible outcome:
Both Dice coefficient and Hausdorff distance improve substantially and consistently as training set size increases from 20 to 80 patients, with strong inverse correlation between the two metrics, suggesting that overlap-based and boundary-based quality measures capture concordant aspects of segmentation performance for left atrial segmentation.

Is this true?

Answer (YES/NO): NO